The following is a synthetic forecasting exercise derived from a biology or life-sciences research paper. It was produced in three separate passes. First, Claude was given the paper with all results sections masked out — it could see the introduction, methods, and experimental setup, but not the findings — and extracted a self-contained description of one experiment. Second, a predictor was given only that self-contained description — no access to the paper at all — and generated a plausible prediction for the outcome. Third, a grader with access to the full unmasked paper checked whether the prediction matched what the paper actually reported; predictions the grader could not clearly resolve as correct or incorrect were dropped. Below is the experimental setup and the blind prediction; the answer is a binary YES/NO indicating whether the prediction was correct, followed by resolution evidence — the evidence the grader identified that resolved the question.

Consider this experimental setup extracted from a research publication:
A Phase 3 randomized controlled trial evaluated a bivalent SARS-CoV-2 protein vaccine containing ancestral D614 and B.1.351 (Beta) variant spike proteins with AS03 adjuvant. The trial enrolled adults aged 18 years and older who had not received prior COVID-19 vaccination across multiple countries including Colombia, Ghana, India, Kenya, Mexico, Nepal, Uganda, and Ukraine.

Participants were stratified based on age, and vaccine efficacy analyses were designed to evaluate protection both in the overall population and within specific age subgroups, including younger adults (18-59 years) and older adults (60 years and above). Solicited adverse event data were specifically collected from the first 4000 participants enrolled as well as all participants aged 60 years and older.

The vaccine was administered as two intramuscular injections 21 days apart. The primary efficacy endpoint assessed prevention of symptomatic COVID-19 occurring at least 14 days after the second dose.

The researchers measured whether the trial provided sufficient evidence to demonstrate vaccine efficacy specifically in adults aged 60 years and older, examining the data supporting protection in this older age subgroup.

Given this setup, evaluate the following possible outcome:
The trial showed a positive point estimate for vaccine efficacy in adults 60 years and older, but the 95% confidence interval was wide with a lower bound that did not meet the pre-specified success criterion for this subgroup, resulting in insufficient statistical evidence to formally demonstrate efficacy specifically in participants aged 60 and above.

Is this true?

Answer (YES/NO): NO